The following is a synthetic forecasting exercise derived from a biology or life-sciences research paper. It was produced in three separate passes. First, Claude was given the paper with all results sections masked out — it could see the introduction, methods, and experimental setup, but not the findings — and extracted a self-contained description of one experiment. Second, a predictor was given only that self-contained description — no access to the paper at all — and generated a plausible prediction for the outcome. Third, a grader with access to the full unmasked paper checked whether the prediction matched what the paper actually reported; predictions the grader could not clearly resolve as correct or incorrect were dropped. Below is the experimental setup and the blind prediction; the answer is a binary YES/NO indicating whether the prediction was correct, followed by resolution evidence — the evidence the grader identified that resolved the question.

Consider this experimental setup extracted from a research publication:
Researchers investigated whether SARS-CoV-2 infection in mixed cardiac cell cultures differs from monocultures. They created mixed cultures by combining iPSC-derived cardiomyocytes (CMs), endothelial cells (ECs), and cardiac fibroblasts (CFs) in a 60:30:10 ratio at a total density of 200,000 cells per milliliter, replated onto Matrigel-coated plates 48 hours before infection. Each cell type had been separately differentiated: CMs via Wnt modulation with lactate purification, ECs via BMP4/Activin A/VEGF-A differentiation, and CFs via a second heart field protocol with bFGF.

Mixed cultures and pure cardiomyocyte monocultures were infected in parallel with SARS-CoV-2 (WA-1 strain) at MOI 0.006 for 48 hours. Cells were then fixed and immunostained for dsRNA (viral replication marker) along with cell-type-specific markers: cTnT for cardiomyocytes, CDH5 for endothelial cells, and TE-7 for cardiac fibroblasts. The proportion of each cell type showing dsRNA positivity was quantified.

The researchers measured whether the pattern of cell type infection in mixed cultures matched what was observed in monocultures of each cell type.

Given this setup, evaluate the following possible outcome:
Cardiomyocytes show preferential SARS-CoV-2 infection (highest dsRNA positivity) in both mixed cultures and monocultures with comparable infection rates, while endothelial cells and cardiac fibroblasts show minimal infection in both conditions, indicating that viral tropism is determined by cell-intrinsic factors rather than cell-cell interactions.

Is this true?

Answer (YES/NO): YES